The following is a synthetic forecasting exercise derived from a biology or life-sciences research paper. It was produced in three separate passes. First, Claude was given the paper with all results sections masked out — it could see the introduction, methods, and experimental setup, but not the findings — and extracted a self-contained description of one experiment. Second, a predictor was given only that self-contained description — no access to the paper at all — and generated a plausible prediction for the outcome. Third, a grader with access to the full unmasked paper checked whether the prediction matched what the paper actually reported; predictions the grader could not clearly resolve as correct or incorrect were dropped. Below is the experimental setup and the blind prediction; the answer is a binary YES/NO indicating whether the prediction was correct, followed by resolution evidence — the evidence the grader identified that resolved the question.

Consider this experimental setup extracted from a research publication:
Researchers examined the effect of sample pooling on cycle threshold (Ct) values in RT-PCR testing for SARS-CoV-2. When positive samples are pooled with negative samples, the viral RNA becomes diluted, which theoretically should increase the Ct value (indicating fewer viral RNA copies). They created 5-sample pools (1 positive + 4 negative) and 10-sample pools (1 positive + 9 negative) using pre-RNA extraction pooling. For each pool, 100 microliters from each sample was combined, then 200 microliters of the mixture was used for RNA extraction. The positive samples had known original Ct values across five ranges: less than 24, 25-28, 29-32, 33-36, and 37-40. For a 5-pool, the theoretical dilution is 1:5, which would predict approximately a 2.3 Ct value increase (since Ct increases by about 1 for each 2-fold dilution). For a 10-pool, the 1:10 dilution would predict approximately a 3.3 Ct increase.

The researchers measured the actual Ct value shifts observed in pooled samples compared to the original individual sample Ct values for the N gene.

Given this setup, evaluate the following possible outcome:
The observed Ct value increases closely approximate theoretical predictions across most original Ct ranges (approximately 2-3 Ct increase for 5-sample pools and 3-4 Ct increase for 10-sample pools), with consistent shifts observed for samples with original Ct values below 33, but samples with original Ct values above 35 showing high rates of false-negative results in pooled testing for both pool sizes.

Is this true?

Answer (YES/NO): NO